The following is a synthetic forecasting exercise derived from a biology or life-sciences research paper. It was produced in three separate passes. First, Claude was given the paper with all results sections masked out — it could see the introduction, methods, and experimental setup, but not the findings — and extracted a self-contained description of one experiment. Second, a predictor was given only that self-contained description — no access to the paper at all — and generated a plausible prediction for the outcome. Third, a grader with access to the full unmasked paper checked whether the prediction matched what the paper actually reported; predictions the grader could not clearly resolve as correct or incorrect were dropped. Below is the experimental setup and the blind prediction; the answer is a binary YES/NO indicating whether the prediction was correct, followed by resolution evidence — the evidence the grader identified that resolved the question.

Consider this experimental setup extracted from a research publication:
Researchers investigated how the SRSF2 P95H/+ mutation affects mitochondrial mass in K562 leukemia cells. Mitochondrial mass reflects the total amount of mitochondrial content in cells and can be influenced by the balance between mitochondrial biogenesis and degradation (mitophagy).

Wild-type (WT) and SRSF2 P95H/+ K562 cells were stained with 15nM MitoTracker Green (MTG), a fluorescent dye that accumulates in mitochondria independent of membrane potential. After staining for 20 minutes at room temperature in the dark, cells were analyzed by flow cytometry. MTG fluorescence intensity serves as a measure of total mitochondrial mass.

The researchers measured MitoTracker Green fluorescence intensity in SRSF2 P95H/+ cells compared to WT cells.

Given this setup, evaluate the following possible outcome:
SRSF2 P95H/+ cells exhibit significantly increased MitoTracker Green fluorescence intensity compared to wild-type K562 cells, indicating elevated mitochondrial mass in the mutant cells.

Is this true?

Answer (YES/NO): YES